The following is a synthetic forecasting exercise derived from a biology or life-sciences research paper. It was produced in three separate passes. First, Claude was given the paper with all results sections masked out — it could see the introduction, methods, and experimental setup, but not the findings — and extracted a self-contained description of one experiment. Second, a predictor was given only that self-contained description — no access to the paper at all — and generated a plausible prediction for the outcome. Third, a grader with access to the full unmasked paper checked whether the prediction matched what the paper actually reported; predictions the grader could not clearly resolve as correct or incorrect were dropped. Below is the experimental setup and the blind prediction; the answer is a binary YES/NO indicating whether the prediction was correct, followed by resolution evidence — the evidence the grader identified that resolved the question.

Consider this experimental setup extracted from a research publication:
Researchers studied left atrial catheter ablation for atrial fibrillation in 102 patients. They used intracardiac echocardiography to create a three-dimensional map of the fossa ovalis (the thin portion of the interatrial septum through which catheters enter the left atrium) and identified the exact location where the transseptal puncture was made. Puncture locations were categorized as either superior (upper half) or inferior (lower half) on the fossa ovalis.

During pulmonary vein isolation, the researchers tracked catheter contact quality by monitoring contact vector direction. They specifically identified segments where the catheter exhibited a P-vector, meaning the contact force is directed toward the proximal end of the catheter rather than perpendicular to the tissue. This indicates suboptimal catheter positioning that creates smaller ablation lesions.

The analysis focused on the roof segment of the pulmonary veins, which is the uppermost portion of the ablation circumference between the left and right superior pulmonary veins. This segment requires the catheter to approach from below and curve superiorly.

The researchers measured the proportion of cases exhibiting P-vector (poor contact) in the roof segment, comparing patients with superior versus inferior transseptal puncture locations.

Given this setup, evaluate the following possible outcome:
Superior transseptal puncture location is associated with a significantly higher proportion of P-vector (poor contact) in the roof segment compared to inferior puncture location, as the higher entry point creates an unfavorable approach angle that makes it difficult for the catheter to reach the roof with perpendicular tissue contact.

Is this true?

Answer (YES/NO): NO